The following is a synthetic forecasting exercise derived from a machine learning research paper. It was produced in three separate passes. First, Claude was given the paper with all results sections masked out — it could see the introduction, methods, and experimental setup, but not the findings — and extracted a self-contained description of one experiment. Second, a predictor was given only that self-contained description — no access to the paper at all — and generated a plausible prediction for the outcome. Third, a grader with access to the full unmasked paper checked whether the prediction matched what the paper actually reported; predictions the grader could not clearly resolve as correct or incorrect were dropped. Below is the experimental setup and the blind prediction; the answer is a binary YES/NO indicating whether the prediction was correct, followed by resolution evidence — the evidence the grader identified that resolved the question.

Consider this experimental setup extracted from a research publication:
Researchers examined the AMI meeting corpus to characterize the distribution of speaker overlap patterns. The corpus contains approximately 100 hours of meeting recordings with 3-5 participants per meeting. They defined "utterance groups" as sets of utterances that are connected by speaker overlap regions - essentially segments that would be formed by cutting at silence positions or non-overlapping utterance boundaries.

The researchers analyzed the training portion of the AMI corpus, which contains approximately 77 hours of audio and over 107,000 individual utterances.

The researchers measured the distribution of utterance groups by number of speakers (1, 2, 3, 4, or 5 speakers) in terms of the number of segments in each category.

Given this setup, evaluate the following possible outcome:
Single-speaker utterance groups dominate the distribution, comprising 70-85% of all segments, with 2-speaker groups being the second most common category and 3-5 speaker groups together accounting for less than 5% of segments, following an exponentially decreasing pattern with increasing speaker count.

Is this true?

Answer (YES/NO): NO